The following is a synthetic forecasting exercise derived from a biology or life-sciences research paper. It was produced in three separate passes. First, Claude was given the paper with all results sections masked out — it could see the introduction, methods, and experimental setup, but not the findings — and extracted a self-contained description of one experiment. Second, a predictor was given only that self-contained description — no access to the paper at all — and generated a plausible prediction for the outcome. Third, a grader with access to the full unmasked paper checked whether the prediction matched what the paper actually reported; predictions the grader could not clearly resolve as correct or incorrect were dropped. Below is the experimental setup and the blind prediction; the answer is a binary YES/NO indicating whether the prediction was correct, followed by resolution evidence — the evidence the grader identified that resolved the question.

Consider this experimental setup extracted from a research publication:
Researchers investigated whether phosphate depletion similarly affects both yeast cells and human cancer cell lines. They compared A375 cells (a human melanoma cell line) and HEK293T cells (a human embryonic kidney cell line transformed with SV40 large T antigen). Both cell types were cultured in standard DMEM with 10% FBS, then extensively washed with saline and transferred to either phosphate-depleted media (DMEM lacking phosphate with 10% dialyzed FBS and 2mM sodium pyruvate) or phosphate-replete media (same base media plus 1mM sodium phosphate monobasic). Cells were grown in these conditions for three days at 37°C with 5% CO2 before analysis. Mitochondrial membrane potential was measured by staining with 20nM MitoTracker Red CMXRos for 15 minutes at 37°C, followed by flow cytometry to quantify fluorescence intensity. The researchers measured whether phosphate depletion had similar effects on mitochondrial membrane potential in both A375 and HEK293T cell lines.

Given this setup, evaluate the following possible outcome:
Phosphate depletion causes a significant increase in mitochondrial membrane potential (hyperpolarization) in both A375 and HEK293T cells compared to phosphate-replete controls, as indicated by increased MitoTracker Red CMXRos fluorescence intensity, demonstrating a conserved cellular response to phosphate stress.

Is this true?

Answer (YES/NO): YES